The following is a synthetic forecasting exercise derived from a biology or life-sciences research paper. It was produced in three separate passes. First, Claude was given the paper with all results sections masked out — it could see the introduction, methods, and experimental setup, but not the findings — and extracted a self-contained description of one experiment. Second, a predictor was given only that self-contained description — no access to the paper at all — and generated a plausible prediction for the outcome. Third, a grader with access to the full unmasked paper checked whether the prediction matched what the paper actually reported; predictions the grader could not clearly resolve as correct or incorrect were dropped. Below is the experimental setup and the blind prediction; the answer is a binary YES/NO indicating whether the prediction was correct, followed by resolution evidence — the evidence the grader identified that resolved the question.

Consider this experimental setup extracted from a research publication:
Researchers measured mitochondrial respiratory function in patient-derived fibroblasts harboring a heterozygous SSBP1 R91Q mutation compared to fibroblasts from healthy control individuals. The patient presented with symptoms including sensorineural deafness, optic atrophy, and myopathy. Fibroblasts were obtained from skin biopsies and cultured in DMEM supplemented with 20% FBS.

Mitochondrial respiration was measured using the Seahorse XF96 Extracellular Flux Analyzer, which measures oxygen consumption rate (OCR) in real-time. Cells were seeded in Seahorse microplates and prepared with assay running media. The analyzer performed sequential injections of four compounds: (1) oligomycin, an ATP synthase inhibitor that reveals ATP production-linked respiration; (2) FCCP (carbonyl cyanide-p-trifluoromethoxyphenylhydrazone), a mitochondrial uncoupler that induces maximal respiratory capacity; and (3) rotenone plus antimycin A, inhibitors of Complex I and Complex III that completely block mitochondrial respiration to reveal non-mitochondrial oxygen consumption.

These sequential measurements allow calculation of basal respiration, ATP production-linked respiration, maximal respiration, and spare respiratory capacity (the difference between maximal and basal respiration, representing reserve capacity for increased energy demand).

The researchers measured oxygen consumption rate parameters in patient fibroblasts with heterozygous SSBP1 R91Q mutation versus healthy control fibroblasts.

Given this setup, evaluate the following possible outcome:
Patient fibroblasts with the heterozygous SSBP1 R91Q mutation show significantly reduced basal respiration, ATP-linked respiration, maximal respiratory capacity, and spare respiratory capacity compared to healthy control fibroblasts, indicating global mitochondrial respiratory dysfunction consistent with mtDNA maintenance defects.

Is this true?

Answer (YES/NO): YES